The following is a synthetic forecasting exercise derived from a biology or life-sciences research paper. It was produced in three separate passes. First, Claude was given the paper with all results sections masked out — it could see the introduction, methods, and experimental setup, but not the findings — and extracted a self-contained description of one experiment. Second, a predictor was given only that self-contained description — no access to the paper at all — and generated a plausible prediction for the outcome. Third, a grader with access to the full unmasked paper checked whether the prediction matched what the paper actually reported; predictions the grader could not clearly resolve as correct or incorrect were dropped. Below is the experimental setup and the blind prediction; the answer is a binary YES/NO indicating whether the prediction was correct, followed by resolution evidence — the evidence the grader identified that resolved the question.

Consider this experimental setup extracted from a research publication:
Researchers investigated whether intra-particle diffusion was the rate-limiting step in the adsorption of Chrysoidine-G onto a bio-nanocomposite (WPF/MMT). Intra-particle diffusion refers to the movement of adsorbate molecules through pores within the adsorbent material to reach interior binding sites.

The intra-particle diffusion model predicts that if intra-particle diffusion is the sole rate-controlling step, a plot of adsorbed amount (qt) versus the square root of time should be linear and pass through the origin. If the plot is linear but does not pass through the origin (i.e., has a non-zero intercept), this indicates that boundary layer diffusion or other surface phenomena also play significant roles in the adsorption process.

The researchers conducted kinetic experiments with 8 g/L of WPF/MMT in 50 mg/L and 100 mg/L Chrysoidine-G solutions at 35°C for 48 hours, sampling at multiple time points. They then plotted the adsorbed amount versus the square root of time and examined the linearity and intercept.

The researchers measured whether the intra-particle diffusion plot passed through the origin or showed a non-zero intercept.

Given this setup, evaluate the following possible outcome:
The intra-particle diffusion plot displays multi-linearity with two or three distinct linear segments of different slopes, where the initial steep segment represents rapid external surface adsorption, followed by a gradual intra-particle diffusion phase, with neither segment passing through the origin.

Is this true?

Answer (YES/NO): YES